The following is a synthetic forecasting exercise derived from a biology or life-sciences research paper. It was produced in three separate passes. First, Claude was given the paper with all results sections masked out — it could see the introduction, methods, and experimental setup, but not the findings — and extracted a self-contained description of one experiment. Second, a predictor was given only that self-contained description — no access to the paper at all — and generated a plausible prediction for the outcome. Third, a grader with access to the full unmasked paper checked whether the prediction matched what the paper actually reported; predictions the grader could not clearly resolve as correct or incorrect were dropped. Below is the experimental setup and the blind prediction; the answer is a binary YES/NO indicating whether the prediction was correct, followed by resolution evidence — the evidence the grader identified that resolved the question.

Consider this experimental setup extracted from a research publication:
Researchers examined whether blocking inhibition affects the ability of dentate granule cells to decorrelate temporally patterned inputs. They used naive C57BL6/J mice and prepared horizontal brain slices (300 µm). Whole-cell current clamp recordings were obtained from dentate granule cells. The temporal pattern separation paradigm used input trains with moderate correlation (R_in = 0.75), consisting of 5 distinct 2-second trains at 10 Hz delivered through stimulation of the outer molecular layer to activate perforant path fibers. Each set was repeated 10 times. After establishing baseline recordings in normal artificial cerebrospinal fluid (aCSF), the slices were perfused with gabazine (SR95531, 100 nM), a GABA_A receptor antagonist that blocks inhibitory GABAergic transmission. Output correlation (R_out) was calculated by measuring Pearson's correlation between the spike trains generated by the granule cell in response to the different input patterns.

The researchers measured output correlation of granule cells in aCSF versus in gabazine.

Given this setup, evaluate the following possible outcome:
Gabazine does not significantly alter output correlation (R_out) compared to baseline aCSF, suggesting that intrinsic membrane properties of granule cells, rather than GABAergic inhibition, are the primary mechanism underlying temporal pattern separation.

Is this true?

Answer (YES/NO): NO